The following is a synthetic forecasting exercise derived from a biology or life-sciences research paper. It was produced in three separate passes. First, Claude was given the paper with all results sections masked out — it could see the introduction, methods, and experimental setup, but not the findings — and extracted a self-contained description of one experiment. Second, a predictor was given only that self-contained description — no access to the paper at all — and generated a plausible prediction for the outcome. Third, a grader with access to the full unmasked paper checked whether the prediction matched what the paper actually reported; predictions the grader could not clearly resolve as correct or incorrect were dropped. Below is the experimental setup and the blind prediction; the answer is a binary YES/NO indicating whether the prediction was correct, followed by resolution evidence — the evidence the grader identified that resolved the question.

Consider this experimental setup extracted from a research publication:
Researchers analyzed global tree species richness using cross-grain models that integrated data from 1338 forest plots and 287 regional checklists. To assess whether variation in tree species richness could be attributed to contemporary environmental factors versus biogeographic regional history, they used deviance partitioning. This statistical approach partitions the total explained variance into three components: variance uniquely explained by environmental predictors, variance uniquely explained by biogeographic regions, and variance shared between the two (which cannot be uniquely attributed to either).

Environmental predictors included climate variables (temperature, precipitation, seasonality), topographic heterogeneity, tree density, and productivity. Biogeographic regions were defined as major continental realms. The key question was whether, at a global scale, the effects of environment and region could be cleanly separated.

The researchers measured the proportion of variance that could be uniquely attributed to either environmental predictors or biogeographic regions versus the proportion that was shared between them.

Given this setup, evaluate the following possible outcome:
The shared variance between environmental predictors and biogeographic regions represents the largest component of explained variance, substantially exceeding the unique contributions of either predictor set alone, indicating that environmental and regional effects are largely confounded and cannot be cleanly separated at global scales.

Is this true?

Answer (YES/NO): YES